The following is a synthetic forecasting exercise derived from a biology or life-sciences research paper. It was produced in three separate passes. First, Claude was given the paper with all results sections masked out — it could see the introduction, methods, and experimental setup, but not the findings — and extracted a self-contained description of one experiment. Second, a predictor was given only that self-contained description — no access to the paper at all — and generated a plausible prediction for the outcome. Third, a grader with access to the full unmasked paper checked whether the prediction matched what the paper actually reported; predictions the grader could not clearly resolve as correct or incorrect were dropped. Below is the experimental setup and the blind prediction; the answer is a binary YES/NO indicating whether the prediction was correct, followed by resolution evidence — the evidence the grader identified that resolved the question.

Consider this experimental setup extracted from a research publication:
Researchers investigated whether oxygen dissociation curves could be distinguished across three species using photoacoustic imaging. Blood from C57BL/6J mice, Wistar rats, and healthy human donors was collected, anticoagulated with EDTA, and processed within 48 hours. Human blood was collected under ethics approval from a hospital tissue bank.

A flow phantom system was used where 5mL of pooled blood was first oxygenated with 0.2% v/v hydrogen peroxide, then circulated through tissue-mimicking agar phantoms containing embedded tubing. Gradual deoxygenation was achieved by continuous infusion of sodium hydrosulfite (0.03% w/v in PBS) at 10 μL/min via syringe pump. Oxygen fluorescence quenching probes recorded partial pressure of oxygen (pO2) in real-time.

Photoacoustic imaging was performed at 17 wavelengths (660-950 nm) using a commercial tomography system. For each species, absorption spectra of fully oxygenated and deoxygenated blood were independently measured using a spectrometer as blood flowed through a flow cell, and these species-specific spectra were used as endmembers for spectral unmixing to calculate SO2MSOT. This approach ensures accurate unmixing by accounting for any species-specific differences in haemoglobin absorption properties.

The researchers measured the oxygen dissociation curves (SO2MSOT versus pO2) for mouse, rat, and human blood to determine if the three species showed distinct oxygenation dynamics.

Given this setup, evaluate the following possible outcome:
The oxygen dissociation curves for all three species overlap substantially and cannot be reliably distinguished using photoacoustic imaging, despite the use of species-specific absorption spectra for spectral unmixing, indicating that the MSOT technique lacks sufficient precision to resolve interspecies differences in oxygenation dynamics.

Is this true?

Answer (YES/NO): NO